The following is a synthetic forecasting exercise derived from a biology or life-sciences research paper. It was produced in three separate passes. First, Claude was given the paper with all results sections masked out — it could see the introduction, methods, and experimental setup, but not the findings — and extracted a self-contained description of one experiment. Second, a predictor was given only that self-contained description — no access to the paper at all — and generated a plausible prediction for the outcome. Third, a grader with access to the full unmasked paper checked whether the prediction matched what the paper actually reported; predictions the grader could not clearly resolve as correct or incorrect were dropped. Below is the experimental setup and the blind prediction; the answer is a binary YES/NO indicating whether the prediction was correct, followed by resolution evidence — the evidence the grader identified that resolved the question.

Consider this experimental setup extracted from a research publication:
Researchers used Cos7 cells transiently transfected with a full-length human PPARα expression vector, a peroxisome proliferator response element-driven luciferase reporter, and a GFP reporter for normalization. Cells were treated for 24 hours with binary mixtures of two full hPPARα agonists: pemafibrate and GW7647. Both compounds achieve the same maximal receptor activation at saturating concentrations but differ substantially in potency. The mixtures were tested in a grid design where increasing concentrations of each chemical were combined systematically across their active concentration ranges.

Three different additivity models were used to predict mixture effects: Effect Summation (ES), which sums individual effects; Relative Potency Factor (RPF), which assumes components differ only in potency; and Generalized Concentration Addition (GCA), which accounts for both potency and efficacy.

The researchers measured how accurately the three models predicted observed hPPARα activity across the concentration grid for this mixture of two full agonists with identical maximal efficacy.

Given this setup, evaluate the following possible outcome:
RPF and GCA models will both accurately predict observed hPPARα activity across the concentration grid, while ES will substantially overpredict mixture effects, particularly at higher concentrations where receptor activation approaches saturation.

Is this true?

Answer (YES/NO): YES